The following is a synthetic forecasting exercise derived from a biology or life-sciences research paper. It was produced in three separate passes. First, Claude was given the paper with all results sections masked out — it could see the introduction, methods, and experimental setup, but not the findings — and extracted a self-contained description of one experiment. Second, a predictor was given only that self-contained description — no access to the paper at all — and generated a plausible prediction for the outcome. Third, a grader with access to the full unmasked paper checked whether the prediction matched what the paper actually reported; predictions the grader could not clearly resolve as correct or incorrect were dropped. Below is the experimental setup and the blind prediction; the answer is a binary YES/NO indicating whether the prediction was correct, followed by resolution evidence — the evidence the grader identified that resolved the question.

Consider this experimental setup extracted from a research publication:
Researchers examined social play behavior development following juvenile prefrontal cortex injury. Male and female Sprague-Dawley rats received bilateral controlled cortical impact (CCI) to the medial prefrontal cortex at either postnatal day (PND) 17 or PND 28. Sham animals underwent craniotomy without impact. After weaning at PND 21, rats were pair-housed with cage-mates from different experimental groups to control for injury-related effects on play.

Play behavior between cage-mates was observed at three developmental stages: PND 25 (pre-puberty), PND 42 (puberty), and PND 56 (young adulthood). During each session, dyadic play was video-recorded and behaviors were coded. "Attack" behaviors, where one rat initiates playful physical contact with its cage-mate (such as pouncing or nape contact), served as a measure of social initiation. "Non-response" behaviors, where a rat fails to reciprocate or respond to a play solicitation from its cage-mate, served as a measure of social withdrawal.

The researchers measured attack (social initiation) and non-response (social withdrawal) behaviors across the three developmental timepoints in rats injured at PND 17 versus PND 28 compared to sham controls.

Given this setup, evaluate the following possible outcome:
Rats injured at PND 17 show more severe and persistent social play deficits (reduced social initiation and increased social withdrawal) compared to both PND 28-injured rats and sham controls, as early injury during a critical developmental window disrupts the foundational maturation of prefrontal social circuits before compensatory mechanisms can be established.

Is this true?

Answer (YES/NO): NO